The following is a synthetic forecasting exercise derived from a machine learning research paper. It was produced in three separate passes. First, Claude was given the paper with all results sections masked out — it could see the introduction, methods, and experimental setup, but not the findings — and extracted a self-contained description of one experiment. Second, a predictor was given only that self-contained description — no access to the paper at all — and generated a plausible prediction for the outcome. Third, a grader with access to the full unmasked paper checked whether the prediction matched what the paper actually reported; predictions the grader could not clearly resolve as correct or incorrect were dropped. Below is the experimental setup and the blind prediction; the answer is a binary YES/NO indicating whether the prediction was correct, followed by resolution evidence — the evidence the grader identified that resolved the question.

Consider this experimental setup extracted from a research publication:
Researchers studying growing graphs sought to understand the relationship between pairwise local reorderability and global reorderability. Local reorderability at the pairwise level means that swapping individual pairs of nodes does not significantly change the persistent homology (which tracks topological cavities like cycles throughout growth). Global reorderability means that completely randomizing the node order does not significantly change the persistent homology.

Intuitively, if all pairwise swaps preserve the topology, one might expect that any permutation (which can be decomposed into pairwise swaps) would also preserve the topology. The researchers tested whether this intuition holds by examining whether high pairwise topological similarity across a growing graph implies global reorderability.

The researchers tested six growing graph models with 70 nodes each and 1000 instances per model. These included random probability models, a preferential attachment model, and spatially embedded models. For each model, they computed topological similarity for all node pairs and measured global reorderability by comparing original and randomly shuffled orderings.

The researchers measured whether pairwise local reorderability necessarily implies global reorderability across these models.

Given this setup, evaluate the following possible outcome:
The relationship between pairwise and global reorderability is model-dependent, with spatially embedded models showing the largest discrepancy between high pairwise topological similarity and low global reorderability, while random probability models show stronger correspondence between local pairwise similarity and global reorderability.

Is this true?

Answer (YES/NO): NO